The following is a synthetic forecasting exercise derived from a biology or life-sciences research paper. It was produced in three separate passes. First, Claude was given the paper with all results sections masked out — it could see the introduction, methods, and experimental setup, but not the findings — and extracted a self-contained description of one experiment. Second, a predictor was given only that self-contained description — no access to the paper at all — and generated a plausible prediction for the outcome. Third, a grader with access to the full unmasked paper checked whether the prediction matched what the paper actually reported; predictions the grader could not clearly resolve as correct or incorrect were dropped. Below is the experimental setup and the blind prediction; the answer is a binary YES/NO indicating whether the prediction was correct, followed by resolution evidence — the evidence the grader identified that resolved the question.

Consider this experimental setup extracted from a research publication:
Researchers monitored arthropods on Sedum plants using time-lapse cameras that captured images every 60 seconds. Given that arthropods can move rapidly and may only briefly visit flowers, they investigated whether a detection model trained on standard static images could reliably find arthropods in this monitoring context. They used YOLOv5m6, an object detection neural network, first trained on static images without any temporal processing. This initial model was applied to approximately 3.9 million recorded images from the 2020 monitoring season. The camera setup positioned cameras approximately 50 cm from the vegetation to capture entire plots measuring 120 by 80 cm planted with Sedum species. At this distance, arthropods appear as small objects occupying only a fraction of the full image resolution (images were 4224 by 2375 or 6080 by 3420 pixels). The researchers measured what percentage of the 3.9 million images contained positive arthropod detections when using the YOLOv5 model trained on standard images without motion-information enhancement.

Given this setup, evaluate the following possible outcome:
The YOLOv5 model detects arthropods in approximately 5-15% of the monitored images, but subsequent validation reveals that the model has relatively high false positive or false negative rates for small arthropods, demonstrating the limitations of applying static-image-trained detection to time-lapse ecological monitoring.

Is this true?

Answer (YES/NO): NO